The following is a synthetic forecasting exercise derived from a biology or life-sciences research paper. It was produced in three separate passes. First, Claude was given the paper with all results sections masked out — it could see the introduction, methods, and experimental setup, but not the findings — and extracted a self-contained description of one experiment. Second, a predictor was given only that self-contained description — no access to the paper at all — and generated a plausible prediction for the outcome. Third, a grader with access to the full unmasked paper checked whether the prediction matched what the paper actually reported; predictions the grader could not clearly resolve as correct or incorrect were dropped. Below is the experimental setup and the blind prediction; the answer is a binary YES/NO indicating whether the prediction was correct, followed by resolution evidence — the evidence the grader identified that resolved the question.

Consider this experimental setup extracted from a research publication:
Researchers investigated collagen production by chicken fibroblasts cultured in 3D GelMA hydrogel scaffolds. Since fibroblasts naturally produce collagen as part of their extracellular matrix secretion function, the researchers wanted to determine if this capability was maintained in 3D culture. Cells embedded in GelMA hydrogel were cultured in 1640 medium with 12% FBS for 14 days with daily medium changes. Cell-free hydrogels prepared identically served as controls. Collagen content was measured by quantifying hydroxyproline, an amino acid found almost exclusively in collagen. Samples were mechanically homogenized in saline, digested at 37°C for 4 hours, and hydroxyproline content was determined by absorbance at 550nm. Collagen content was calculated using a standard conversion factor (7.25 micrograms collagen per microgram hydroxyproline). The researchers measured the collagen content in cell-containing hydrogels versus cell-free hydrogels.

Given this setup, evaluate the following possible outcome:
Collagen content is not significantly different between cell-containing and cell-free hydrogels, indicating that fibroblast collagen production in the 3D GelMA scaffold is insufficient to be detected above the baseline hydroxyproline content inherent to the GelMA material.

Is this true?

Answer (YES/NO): NO